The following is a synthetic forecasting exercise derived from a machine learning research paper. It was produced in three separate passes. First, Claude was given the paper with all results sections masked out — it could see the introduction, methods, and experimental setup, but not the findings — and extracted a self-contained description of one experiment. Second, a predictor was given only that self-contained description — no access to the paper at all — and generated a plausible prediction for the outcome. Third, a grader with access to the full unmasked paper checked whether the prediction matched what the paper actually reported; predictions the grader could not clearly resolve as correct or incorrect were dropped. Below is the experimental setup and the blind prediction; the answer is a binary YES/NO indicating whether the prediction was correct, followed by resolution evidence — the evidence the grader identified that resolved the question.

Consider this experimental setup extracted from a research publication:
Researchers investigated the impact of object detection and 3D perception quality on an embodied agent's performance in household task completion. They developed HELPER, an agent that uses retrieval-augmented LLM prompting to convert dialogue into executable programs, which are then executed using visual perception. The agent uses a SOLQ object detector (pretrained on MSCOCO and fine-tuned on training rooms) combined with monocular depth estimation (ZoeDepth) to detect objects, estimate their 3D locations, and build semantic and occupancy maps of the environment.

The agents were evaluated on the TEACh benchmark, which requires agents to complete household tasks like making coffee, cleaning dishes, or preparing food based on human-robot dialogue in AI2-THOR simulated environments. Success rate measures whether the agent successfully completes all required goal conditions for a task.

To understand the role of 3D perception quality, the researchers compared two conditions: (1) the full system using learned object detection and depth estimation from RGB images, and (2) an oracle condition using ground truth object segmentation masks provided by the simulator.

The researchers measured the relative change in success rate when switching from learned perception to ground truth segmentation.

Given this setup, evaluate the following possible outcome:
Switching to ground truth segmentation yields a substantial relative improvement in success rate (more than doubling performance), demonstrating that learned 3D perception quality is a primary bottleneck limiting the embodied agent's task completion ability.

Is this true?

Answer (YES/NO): NO